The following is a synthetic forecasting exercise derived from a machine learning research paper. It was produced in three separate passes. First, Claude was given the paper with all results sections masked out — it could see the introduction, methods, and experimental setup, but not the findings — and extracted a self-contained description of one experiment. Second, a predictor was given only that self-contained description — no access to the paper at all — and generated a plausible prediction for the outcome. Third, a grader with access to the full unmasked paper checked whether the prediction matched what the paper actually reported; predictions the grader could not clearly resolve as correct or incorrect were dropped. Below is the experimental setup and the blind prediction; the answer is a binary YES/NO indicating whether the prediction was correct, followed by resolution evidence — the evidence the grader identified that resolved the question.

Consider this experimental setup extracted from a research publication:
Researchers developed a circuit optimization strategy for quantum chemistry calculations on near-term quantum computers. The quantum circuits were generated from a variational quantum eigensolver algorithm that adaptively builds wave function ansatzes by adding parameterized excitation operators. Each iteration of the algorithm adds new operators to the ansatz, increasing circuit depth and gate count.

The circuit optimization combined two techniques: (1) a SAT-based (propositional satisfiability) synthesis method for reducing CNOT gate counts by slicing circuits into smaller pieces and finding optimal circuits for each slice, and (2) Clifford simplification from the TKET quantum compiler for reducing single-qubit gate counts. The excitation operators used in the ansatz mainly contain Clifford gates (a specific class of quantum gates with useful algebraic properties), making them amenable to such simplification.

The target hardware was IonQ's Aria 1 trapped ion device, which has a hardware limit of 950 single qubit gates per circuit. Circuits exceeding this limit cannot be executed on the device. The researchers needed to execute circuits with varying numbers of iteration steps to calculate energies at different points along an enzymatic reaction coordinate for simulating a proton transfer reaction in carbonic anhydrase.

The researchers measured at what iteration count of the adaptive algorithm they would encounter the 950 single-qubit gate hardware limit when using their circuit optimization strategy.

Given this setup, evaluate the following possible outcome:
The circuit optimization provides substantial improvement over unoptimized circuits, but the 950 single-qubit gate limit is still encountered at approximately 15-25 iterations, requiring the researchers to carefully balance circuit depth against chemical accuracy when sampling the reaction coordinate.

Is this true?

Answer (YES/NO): NO